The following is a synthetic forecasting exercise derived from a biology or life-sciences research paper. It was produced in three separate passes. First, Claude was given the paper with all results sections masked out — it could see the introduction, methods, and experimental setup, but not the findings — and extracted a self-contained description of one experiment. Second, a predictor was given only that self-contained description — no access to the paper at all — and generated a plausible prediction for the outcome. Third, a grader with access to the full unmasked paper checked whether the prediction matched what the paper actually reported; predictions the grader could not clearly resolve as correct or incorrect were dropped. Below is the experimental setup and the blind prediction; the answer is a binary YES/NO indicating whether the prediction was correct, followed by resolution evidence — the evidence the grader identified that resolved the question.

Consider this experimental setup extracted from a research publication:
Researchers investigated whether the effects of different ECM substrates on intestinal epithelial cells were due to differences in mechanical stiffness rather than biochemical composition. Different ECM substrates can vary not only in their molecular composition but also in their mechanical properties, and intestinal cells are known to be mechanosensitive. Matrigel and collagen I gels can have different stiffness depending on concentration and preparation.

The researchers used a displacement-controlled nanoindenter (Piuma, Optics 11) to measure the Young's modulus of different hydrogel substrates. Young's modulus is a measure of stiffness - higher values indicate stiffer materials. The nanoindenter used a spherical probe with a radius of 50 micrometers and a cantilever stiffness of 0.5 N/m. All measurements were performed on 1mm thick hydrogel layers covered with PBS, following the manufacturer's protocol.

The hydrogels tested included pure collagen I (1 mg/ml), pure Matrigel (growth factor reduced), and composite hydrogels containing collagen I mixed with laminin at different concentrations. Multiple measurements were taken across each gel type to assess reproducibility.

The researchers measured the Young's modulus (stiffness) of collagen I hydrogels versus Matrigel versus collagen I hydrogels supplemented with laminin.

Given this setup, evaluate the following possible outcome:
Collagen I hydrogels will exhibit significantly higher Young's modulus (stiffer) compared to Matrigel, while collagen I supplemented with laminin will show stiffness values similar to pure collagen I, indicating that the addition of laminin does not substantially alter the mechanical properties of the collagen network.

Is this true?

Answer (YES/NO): NO